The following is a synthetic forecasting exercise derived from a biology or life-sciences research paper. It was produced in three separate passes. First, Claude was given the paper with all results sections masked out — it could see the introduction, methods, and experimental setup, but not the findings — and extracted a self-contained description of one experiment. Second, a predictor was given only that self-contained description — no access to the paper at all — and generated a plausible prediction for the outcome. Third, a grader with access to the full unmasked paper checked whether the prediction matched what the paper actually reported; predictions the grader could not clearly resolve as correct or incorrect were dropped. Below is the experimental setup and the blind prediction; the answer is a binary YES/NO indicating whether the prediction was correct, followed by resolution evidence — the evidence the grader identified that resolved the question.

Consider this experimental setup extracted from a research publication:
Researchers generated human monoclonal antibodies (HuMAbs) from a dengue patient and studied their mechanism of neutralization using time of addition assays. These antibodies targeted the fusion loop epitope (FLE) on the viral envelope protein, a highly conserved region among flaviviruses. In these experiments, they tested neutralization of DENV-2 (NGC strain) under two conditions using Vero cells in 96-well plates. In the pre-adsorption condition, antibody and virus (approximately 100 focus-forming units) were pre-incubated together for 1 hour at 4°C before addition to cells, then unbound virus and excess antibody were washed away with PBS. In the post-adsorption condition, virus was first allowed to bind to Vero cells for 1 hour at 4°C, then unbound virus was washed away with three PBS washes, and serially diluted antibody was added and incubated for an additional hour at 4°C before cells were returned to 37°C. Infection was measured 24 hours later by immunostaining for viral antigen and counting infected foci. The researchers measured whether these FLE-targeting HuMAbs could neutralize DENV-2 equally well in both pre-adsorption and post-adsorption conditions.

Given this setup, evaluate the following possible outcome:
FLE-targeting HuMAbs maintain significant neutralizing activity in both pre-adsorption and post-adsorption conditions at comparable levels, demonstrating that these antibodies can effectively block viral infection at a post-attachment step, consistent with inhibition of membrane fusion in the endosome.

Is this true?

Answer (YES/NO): NO